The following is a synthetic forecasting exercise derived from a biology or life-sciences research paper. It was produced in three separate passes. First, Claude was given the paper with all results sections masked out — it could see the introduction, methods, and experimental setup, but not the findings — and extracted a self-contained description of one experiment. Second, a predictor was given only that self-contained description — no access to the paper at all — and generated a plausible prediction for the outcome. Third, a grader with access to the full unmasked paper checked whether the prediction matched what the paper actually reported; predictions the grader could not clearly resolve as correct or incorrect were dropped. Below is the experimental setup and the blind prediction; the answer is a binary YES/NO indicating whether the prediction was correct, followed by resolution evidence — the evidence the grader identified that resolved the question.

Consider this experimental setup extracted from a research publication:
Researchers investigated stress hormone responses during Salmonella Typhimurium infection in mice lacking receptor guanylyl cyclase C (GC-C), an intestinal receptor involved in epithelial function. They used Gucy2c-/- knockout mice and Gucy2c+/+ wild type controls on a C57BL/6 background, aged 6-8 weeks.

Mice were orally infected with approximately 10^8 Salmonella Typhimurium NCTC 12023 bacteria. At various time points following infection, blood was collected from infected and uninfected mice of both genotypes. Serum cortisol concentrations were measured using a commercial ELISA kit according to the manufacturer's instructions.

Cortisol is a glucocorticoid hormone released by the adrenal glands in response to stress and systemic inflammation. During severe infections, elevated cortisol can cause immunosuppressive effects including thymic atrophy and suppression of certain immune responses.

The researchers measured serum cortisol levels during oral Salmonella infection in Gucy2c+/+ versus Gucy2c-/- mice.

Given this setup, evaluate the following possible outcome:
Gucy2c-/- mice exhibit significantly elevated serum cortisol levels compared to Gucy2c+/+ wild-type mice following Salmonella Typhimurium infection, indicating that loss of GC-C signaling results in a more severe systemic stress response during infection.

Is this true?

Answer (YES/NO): YES